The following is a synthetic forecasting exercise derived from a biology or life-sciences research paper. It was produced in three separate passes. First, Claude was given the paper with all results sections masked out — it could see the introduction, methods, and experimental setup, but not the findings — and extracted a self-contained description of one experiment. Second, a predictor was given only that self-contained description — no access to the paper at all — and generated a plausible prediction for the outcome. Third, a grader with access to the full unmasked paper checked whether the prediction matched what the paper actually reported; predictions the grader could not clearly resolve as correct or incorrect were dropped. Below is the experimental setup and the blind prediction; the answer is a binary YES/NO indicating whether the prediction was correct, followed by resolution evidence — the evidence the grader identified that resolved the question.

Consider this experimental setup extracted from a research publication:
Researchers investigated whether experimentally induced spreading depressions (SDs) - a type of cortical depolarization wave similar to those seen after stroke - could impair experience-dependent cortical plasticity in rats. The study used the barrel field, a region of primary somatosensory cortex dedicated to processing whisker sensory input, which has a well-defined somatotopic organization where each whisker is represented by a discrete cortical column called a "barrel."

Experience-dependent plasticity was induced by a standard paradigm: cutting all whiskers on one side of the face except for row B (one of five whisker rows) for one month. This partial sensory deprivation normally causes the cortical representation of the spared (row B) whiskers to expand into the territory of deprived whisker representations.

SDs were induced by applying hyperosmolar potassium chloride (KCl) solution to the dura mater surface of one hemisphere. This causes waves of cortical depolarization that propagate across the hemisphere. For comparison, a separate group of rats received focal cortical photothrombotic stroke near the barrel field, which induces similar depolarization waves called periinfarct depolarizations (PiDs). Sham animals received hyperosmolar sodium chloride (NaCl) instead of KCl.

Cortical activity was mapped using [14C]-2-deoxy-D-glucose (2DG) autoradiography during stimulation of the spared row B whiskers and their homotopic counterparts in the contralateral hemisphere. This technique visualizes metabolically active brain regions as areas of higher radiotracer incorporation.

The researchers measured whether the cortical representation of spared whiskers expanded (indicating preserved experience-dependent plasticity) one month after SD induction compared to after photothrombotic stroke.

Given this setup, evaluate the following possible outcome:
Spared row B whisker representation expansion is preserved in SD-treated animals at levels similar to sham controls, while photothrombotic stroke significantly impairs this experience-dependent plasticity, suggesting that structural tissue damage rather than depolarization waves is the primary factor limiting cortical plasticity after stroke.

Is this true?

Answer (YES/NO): NO